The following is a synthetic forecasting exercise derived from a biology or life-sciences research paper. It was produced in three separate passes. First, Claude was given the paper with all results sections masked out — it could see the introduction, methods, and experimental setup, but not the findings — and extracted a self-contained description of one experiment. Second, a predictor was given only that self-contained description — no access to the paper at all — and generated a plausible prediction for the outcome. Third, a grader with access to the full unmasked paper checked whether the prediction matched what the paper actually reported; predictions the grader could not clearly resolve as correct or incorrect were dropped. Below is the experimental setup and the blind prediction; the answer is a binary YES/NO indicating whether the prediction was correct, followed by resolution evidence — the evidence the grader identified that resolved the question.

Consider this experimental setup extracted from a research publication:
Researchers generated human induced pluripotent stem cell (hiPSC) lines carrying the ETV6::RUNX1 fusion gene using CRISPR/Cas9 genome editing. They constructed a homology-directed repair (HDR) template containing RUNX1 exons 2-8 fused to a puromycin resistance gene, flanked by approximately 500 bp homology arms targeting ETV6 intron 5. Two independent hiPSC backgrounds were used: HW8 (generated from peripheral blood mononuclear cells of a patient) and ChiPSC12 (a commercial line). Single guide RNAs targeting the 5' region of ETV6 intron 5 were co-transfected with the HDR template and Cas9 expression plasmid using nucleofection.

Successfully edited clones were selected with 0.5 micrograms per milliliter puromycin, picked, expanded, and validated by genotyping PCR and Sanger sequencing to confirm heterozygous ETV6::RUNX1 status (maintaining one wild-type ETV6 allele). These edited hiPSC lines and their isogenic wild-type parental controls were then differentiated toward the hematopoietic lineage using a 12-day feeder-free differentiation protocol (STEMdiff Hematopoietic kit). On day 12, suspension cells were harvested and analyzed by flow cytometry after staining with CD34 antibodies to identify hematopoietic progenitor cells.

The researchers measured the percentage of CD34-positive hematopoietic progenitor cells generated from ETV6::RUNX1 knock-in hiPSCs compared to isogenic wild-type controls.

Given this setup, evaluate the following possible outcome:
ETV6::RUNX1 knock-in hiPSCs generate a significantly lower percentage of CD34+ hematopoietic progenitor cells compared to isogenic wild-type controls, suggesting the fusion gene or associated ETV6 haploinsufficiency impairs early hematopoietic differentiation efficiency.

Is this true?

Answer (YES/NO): NO